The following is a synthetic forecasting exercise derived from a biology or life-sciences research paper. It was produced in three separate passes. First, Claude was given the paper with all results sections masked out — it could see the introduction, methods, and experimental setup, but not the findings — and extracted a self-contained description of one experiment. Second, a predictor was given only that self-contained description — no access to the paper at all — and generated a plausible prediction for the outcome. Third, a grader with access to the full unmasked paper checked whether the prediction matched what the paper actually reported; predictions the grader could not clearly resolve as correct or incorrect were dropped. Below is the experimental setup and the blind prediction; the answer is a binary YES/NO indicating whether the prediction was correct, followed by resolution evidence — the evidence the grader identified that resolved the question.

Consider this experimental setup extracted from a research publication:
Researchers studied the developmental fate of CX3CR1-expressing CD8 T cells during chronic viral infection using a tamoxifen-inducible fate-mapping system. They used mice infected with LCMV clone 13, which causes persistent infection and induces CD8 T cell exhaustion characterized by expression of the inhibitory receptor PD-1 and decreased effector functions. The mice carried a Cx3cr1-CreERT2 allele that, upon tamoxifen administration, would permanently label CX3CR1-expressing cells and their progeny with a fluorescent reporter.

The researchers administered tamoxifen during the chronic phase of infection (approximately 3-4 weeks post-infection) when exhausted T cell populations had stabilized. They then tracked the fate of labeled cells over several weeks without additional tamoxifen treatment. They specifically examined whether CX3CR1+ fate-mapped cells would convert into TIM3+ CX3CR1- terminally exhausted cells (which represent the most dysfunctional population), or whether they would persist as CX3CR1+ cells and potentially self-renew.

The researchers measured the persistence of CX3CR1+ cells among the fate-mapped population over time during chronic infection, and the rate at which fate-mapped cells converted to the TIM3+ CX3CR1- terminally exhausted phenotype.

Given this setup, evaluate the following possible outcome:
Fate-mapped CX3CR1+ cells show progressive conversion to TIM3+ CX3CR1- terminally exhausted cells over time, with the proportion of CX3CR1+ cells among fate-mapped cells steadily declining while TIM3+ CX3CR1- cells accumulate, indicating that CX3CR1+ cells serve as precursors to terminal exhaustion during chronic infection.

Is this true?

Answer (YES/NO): NO